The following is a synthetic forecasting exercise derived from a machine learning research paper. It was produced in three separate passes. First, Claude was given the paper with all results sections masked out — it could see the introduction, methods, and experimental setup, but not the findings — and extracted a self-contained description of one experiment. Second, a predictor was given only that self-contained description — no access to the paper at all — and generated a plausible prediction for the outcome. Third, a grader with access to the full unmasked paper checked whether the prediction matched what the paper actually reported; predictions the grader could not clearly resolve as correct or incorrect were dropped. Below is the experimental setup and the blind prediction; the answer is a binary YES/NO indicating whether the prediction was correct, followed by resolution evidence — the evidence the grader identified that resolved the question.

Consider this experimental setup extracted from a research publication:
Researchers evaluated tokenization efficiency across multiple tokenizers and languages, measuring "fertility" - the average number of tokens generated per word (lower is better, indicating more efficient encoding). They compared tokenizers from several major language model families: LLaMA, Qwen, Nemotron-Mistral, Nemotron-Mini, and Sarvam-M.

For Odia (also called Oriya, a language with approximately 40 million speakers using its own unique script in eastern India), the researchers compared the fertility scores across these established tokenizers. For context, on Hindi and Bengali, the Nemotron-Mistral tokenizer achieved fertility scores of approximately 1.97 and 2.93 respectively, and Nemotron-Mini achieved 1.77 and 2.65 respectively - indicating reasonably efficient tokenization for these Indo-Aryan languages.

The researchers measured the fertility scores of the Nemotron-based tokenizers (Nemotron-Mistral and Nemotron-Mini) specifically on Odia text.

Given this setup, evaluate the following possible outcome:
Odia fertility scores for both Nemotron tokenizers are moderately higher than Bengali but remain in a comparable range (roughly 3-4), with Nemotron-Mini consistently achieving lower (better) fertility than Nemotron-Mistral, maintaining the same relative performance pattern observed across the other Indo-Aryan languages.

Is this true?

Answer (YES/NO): NO